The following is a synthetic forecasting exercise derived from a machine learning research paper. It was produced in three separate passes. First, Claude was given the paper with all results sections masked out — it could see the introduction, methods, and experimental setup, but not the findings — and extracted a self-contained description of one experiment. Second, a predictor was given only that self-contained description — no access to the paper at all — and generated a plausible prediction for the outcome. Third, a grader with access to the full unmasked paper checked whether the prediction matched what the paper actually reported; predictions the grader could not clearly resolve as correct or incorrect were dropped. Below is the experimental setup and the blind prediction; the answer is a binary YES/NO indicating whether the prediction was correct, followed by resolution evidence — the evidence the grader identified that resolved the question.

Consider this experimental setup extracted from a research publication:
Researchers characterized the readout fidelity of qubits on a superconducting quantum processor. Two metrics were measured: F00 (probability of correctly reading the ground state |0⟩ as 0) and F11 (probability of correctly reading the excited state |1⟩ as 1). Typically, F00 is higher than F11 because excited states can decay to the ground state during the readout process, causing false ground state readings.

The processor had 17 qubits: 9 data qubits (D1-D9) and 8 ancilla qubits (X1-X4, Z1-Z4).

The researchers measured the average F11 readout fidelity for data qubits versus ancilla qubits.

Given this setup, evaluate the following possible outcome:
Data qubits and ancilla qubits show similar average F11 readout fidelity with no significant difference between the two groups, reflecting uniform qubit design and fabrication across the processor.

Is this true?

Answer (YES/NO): NO